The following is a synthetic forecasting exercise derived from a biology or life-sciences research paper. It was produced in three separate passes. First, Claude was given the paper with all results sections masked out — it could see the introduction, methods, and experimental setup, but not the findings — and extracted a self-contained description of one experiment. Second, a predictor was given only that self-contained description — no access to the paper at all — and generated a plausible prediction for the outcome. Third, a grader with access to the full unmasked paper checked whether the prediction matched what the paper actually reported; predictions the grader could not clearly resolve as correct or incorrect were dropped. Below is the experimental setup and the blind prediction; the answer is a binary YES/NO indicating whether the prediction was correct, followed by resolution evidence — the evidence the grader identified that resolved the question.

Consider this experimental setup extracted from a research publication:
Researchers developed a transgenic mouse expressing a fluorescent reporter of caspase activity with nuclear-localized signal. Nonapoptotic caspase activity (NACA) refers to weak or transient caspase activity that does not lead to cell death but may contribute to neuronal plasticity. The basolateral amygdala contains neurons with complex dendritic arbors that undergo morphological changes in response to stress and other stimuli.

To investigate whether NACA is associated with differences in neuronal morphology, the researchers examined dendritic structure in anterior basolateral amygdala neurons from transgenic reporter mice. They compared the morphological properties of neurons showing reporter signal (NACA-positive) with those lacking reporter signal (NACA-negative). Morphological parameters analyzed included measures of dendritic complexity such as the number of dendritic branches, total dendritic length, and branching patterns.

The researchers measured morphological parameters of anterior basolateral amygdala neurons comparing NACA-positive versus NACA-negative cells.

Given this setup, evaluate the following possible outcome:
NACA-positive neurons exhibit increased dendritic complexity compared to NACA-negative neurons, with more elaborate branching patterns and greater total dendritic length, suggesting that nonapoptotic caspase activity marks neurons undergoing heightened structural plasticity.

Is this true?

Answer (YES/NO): NO